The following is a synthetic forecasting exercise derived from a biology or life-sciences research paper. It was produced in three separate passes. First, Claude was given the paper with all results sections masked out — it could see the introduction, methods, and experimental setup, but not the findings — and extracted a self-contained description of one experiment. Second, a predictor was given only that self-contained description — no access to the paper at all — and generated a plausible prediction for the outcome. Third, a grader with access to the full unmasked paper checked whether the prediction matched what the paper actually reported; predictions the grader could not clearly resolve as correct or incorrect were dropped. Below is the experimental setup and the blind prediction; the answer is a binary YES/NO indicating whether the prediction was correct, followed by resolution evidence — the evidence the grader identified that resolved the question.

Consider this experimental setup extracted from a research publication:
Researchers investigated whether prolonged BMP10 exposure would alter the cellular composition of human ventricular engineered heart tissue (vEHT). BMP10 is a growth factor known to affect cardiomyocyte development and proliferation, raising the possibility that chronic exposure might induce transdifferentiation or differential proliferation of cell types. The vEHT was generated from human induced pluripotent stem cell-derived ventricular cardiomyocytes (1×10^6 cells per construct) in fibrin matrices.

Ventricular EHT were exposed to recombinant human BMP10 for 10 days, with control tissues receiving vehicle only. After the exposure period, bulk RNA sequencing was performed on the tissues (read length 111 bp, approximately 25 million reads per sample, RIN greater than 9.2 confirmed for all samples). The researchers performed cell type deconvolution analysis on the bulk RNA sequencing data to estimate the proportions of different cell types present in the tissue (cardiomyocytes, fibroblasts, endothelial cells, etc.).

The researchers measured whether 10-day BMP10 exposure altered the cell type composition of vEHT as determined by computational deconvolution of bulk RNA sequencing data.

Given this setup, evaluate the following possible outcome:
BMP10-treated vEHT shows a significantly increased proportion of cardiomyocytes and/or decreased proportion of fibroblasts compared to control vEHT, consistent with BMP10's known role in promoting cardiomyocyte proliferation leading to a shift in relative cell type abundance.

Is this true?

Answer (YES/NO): NO